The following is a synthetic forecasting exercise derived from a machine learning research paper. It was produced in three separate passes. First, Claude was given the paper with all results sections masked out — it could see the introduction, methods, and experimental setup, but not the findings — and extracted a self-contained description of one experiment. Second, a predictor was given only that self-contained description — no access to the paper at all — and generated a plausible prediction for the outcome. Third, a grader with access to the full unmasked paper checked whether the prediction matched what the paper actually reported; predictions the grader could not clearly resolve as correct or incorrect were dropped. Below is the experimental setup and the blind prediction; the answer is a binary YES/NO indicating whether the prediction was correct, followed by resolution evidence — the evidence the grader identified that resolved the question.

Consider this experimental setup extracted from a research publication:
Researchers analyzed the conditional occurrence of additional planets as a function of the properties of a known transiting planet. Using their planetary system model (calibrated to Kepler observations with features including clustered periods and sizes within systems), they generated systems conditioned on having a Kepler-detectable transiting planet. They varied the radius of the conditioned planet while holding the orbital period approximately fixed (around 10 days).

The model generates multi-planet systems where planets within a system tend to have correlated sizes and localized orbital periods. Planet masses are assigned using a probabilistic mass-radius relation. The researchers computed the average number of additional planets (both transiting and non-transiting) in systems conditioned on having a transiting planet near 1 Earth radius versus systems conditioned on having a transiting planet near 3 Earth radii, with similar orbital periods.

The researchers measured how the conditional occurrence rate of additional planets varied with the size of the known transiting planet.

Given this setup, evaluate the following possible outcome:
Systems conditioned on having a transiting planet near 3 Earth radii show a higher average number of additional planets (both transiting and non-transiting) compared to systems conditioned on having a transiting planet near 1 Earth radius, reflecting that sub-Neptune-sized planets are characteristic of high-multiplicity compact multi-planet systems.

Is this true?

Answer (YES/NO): NO